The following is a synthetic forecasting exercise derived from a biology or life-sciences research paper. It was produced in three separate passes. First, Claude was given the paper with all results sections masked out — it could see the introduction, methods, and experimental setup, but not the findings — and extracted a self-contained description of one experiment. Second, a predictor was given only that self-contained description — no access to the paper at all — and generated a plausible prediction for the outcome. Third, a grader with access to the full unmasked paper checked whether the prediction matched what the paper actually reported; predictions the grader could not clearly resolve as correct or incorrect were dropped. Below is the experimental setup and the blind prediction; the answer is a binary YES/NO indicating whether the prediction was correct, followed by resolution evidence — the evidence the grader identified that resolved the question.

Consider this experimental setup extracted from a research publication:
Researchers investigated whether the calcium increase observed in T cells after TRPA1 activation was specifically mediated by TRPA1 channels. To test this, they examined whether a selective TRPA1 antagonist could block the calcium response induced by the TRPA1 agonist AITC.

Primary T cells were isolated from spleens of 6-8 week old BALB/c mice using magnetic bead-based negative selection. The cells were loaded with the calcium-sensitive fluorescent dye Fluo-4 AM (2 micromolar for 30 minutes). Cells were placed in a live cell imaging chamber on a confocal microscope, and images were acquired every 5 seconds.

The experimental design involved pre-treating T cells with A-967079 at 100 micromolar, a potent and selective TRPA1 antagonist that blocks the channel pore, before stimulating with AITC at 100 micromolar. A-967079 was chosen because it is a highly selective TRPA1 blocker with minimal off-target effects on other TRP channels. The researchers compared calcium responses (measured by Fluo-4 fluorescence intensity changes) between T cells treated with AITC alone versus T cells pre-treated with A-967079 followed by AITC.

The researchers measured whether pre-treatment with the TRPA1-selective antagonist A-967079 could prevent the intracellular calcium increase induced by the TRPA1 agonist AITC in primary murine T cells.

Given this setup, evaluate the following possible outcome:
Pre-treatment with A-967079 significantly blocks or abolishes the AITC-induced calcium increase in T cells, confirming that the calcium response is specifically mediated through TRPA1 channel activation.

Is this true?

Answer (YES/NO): YES